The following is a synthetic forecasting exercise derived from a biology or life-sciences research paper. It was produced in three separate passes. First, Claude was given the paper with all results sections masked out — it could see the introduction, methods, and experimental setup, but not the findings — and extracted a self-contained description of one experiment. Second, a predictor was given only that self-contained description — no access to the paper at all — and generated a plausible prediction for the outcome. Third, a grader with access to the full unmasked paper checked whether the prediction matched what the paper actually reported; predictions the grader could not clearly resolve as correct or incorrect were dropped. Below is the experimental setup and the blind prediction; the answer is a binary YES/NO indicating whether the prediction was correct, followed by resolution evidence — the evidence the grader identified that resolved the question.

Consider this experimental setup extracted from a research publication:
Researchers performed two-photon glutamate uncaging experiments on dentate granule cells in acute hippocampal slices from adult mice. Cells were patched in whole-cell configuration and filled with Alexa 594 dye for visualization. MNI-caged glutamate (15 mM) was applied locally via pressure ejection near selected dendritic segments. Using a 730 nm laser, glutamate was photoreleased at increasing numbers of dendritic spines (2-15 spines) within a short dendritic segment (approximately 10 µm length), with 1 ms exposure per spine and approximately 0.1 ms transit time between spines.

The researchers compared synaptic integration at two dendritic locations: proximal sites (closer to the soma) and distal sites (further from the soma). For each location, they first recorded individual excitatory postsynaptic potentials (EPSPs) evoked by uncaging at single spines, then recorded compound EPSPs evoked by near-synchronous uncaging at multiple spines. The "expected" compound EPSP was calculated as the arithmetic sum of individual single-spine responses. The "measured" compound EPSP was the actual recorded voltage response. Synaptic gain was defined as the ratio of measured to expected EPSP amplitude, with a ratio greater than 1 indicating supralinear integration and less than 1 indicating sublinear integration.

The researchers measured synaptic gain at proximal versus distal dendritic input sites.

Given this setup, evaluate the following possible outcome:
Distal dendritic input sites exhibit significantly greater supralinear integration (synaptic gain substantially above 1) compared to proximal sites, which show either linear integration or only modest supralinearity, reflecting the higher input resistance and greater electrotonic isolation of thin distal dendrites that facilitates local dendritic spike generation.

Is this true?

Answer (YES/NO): NO